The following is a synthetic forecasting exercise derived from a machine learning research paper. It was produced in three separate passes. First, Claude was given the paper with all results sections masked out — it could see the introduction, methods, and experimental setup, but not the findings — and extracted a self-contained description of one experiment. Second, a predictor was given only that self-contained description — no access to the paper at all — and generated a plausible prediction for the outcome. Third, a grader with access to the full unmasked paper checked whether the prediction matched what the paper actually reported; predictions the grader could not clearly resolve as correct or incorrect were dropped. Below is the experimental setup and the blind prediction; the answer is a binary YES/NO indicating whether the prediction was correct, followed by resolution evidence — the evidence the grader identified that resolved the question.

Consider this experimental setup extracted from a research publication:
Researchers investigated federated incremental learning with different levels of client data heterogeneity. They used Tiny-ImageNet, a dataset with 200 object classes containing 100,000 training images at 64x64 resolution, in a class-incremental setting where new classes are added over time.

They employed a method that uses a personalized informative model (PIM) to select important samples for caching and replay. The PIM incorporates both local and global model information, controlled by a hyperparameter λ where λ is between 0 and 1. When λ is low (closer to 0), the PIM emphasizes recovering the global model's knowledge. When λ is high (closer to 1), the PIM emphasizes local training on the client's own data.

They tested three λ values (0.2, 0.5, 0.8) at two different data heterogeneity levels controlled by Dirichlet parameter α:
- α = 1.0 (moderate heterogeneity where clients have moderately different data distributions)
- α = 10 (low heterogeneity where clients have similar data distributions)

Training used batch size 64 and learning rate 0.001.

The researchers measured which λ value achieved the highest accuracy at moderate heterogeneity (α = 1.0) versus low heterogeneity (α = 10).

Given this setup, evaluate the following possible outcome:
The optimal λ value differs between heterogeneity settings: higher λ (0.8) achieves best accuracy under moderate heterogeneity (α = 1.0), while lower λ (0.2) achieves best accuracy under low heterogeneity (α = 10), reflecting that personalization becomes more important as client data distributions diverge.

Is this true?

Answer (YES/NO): NO